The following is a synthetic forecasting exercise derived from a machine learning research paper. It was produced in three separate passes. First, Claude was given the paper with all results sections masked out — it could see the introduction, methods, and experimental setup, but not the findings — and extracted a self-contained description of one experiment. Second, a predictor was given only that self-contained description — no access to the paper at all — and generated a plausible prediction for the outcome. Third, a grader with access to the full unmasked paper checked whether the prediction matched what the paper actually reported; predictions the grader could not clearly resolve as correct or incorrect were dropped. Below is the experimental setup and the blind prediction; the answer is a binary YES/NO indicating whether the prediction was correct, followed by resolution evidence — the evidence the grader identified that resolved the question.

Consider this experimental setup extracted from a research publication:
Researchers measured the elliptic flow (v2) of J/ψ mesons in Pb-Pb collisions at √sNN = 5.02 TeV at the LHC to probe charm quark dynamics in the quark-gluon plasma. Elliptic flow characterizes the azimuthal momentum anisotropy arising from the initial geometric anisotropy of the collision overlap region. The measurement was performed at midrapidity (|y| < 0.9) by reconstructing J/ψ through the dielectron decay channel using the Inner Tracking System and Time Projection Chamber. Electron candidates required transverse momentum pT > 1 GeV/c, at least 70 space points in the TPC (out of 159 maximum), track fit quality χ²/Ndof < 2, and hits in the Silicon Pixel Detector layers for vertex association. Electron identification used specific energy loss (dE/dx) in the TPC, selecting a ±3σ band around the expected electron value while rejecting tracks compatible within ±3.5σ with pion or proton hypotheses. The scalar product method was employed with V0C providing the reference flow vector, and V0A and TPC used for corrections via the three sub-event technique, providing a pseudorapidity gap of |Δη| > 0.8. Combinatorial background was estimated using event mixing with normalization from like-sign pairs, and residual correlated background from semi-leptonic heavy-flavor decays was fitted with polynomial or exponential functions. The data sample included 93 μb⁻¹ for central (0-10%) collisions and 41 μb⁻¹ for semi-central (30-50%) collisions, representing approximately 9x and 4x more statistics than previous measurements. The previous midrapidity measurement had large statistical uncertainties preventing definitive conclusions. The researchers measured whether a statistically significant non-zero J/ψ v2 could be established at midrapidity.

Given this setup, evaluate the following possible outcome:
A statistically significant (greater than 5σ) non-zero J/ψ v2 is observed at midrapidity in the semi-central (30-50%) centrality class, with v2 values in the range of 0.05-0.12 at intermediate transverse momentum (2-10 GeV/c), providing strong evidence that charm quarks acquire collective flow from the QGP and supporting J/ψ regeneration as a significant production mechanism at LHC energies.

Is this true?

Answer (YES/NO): NO